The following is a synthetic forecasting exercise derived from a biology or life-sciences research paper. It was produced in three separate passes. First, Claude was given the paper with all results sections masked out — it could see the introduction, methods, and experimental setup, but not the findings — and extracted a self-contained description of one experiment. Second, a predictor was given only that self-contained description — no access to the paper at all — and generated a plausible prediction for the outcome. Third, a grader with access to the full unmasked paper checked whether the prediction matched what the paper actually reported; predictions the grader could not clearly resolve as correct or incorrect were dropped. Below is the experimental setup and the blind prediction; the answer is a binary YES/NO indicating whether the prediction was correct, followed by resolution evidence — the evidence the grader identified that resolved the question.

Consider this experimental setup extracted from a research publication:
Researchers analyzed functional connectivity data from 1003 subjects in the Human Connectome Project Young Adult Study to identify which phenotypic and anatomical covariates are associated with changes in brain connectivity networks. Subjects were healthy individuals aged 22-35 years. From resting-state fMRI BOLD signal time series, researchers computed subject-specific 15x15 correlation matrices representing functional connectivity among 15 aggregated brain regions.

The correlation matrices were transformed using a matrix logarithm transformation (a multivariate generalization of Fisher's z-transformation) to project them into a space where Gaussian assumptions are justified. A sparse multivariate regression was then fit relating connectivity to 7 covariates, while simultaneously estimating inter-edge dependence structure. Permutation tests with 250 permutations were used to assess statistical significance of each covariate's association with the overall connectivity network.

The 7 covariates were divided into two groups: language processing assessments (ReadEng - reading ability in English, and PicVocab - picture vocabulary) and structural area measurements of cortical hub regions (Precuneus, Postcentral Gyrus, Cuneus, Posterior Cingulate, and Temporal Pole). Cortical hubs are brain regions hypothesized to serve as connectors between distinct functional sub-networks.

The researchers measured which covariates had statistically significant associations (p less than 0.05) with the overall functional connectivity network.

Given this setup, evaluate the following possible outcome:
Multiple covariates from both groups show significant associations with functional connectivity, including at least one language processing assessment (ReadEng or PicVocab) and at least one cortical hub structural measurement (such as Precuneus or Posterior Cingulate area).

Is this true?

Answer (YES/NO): YES